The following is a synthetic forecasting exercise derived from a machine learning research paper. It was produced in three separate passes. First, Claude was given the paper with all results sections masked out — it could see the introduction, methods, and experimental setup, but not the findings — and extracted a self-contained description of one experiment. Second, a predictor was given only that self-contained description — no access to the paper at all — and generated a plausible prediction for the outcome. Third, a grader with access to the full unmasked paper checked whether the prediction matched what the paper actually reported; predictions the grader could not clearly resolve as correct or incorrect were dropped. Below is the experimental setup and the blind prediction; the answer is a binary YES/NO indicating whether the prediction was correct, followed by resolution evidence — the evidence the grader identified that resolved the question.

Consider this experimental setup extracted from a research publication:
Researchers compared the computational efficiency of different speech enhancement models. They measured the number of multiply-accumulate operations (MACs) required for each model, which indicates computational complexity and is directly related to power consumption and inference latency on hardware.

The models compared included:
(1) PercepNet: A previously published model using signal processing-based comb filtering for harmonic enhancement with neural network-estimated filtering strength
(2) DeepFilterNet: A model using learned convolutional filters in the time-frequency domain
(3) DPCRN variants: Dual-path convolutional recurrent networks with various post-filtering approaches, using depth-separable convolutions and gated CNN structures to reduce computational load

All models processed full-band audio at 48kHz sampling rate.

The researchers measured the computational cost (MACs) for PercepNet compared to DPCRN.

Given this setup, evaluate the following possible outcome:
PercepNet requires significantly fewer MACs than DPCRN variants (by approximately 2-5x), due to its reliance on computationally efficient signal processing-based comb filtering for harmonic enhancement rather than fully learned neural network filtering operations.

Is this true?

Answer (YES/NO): NO